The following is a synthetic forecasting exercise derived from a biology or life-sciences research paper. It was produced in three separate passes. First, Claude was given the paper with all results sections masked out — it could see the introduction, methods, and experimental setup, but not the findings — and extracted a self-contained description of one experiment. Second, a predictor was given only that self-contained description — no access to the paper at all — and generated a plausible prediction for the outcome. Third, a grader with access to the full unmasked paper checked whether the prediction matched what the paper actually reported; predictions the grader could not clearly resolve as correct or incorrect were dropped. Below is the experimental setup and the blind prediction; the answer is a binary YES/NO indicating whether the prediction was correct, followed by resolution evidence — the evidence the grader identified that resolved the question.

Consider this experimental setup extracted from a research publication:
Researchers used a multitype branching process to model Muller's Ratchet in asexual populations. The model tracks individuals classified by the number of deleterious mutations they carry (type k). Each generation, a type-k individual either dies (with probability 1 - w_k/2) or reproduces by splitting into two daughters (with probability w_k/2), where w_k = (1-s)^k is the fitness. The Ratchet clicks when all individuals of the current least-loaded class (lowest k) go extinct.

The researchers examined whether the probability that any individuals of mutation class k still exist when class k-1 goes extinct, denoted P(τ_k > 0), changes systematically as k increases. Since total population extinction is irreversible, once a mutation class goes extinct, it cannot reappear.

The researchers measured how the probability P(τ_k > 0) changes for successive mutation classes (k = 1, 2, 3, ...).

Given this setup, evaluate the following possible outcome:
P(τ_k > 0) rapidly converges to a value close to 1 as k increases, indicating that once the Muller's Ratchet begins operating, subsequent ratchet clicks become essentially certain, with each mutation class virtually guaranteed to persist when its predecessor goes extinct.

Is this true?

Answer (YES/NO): NO